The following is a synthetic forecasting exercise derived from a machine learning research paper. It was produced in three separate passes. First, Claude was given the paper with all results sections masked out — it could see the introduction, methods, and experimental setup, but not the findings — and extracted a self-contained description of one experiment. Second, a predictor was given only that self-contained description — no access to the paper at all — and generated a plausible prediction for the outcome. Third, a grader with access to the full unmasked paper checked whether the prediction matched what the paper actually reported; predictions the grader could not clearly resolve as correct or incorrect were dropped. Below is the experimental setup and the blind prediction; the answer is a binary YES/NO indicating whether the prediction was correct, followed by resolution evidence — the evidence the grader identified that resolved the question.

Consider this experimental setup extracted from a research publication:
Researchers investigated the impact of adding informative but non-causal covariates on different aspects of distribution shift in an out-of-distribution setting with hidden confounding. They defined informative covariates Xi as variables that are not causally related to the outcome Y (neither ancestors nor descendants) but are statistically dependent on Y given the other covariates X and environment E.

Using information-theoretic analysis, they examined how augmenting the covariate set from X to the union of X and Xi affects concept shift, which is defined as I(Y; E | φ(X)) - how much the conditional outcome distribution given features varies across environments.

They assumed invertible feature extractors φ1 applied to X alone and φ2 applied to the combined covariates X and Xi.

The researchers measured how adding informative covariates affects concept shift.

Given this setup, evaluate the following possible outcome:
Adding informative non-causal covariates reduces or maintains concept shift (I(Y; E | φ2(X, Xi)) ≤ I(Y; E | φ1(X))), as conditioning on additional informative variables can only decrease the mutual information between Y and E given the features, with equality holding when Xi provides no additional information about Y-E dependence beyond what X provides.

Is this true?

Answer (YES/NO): YES